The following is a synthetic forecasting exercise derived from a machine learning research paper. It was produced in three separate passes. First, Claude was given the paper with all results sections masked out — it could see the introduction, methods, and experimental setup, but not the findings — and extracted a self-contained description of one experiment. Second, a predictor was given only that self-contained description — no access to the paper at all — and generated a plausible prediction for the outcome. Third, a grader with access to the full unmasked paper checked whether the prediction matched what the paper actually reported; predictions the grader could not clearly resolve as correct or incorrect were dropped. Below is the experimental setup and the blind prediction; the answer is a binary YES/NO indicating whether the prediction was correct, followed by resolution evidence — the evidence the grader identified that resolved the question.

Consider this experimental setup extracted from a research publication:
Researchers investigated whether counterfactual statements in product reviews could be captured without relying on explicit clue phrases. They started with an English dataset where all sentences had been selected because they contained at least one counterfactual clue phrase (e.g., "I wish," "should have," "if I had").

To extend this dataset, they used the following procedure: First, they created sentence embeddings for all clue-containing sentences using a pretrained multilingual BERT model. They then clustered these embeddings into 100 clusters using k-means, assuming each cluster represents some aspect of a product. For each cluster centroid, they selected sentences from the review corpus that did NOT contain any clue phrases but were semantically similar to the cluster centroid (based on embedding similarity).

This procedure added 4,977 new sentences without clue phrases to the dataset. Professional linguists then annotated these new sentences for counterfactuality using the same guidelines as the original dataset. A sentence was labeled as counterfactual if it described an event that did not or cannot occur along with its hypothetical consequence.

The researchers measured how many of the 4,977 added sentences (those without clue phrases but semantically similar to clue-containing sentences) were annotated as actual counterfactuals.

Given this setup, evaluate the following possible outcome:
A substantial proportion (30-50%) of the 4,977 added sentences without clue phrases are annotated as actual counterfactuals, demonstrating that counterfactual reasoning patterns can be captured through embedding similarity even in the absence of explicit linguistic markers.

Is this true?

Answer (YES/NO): NO